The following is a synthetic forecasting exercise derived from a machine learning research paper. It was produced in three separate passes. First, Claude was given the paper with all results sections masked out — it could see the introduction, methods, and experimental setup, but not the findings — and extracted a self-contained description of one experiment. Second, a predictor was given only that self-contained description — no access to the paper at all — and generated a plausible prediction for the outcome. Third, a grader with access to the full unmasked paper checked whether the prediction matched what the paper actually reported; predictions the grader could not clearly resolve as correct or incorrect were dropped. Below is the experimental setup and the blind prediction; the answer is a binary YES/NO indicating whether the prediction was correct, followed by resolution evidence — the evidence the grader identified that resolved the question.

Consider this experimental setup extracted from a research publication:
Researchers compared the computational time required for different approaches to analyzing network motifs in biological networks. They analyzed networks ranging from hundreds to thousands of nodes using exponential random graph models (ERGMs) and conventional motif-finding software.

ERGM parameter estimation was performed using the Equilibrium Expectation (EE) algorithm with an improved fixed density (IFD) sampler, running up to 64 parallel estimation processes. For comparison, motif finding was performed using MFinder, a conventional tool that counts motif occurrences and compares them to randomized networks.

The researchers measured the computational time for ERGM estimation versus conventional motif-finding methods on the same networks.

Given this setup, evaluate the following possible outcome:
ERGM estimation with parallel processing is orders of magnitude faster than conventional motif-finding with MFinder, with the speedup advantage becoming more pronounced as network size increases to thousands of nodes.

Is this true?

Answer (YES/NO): NO